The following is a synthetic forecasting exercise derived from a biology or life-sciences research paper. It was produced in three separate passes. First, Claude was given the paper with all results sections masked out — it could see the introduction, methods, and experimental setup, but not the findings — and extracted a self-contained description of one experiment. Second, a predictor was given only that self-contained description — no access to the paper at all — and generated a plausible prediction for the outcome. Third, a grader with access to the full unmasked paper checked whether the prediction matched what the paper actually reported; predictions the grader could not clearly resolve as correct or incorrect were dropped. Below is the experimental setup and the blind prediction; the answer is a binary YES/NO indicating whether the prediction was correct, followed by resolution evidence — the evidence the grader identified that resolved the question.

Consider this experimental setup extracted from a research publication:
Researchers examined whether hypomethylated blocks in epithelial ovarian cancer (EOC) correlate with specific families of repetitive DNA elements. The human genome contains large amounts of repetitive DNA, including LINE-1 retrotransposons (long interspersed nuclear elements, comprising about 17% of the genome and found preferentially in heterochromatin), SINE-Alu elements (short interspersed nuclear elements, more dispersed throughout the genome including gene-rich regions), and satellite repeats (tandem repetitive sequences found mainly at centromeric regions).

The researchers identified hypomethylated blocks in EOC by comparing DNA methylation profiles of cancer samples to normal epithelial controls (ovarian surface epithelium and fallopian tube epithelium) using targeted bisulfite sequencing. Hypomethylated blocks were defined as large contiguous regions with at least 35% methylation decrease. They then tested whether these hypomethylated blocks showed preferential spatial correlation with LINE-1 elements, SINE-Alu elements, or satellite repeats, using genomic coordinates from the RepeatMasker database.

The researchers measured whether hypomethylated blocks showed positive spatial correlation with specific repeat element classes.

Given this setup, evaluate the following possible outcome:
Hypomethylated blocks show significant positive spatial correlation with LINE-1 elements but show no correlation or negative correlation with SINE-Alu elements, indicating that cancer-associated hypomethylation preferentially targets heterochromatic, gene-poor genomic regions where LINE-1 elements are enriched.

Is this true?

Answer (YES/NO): YES